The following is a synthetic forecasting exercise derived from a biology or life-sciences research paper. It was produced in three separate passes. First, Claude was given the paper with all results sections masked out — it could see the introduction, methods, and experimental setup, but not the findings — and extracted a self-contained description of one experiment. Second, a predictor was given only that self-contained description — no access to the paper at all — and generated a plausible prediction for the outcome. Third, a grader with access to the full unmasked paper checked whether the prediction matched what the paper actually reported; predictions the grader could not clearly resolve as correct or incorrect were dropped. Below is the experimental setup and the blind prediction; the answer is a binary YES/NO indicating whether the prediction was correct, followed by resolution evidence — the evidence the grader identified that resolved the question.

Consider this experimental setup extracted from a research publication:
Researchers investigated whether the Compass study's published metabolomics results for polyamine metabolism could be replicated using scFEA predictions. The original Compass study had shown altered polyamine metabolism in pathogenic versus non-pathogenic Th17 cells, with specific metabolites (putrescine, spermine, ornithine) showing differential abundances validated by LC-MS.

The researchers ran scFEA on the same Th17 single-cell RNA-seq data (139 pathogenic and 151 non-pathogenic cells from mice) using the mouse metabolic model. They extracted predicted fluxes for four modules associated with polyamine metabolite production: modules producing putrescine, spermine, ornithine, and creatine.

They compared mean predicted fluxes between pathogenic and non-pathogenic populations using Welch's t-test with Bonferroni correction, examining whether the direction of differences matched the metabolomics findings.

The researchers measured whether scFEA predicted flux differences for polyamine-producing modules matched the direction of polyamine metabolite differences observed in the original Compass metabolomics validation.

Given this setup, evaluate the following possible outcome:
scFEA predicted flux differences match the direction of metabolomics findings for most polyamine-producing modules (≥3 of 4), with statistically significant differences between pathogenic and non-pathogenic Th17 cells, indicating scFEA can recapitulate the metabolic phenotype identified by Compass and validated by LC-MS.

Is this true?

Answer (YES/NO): NO